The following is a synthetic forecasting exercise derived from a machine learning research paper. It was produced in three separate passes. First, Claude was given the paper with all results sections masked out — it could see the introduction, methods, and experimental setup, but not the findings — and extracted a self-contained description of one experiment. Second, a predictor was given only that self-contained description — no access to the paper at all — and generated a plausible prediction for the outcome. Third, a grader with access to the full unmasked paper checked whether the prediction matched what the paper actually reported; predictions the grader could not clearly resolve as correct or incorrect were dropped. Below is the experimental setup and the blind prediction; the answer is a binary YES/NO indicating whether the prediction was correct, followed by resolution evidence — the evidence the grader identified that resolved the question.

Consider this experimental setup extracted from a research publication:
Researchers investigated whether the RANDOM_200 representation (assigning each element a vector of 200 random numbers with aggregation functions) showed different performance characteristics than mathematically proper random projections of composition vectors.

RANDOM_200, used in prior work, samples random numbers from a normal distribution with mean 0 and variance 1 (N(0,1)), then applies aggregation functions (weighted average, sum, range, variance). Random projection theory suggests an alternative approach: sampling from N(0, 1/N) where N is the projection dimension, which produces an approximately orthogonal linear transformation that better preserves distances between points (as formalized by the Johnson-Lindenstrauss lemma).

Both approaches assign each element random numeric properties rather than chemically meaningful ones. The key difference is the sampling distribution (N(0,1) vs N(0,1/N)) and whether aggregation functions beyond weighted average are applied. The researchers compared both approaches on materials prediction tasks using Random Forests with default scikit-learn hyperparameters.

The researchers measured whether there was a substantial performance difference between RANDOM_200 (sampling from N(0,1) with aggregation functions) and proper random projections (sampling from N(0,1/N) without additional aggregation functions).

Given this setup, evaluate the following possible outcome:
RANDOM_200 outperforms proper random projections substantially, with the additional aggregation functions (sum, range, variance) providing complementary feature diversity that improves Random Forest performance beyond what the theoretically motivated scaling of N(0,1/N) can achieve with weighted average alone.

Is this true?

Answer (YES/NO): NO